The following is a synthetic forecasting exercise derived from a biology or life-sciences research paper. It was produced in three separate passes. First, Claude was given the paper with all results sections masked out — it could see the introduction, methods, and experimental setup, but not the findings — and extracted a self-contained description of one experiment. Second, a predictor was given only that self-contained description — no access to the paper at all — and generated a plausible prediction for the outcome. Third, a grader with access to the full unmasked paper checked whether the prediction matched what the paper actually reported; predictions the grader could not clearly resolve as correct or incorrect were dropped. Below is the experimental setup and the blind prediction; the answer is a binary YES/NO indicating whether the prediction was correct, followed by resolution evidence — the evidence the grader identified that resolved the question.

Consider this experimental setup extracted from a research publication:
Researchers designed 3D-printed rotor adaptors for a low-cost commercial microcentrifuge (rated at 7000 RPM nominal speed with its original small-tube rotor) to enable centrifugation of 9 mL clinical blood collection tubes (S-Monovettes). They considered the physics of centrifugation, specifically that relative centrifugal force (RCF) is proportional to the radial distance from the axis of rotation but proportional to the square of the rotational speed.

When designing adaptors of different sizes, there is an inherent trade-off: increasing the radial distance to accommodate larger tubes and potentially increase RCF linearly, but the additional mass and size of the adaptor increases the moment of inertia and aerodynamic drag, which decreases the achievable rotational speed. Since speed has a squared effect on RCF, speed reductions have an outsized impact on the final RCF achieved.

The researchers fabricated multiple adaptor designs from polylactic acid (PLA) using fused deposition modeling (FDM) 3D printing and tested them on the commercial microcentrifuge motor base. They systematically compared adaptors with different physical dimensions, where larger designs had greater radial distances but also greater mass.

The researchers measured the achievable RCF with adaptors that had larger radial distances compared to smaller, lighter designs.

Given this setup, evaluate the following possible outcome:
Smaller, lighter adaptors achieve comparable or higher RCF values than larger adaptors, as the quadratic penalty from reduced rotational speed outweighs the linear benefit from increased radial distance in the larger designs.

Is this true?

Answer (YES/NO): YES